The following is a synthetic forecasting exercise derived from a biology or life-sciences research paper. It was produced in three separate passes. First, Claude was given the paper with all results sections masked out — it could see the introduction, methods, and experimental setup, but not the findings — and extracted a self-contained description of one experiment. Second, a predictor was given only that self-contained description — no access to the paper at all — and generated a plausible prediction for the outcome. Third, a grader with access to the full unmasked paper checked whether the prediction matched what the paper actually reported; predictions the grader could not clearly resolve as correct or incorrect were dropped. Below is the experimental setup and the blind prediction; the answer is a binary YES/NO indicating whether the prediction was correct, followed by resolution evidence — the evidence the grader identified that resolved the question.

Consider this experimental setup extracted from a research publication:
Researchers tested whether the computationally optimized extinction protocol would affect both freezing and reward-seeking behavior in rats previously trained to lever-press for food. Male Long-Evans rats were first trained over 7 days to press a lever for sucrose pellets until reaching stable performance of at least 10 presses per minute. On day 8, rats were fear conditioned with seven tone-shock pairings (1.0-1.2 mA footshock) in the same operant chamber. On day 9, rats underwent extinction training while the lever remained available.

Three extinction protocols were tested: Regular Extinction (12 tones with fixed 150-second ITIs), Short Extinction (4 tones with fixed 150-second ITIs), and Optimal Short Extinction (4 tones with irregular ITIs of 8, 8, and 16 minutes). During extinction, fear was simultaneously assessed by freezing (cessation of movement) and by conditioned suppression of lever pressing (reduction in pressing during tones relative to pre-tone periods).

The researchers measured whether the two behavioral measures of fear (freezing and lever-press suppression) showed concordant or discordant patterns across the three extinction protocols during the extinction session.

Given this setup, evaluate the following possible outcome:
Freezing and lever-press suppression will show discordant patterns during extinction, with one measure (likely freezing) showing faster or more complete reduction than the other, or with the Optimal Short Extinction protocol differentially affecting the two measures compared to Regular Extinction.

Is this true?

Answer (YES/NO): YES